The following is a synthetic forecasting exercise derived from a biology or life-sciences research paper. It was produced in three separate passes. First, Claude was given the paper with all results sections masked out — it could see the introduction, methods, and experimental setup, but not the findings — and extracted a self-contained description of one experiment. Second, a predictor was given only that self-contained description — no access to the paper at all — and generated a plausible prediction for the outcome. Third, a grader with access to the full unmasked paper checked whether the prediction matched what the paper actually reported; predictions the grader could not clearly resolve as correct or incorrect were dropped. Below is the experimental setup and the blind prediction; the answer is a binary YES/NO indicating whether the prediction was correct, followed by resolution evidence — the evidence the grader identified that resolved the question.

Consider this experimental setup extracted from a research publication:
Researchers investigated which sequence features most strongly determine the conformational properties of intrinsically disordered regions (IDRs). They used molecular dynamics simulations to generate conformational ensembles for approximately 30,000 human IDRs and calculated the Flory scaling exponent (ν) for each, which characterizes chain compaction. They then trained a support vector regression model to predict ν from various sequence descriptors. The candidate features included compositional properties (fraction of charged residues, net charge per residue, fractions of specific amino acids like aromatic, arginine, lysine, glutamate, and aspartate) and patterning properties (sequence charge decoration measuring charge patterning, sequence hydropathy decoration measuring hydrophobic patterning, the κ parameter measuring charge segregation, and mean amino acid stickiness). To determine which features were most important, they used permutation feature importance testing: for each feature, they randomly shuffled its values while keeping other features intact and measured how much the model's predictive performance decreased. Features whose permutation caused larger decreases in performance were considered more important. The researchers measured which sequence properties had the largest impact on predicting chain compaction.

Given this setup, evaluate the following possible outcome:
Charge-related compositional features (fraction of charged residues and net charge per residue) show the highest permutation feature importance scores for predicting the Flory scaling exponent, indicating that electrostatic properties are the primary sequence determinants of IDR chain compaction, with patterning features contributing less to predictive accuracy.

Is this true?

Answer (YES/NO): NO